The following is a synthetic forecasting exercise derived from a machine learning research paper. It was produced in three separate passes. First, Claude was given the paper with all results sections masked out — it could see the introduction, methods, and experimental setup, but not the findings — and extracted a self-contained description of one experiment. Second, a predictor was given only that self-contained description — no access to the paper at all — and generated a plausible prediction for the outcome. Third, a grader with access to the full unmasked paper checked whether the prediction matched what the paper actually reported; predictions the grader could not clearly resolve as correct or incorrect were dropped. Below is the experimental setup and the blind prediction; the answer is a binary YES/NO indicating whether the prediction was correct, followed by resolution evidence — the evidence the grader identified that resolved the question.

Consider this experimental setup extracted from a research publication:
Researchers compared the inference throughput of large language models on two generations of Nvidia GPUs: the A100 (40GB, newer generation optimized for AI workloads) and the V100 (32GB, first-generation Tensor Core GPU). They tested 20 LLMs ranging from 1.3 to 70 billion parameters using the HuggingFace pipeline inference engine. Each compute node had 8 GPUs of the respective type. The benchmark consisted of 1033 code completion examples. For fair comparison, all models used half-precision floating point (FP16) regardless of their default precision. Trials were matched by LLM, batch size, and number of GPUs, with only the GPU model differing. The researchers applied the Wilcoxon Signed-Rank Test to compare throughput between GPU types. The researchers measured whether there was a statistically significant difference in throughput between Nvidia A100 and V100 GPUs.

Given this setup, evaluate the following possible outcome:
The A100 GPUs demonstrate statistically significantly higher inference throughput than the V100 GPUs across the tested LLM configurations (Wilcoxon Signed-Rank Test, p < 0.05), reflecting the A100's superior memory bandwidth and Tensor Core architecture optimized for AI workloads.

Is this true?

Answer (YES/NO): YES